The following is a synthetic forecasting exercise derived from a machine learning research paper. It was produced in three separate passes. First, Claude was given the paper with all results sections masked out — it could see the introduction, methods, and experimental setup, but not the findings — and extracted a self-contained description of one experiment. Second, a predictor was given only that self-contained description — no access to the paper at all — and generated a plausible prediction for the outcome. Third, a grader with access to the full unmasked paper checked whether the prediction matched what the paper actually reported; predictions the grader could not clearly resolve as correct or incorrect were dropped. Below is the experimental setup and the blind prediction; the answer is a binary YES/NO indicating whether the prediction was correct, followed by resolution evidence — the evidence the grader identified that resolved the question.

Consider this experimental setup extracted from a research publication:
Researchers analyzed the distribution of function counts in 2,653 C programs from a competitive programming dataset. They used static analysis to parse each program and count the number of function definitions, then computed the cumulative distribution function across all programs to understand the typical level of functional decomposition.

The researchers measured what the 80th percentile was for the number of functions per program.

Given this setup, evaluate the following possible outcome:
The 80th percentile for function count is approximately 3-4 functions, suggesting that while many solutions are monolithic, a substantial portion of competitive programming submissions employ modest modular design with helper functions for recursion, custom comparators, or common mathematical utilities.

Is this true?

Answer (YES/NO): NO